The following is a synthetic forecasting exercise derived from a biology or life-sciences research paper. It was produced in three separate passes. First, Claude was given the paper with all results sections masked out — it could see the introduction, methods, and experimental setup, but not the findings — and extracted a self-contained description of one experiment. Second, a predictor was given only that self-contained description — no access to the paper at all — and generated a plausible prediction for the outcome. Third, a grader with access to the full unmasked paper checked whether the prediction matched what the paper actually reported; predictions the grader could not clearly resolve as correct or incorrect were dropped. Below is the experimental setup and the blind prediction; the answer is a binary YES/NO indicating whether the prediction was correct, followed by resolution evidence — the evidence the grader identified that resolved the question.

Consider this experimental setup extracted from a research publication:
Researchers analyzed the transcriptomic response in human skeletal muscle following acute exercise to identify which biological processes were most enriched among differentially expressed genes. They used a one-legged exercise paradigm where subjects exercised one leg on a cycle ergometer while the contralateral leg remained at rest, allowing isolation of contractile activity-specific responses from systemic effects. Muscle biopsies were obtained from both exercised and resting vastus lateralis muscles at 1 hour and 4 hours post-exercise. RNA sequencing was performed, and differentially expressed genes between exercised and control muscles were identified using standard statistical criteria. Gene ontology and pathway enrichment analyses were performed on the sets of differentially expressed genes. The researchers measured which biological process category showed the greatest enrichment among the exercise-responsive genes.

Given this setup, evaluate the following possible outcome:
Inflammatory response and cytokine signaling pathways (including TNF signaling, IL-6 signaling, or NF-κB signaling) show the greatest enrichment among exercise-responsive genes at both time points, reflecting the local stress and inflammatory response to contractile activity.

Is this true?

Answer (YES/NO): NO